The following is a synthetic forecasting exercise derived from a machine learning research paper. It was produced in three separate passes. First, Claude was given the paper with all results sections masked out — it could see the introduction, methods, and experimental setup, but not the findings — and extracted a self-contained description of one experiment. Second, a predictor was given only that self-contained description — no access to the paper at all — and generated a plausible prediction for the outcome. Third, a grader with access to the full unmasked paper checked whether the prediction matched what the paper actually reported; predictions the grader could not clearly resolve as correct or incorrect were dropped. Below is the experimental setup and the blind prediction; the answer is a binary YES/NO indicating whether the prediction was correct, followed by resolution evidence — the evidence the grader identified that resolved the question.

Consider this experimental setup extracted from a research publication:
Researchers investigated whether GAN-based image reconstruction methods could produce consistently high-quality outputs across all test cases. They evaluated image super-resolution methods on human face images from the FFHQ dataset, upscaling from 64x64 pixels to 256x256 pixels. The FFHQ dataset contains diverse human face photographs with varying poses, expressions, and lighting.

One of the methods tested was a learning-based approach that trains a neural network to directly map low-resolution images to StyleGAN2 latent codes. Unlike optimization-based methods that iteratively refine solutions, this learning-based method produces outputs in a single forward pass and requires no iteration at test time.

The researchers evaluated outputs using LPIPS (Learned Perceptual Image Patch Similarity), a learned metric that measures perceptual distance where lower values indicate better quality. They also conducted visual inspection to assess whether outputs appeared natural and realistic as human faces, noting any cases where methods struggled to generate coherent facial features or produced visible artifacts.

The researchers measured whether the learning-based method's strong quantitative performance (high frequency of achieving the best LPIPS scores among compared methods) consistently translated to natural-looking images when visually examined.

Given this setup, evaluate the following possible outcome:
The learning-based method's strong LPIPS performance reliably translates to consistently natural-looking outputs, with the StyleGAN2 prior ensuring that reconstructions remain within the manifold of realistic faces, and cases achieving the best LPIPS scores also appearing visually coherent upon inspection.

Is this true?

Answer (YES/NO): NO